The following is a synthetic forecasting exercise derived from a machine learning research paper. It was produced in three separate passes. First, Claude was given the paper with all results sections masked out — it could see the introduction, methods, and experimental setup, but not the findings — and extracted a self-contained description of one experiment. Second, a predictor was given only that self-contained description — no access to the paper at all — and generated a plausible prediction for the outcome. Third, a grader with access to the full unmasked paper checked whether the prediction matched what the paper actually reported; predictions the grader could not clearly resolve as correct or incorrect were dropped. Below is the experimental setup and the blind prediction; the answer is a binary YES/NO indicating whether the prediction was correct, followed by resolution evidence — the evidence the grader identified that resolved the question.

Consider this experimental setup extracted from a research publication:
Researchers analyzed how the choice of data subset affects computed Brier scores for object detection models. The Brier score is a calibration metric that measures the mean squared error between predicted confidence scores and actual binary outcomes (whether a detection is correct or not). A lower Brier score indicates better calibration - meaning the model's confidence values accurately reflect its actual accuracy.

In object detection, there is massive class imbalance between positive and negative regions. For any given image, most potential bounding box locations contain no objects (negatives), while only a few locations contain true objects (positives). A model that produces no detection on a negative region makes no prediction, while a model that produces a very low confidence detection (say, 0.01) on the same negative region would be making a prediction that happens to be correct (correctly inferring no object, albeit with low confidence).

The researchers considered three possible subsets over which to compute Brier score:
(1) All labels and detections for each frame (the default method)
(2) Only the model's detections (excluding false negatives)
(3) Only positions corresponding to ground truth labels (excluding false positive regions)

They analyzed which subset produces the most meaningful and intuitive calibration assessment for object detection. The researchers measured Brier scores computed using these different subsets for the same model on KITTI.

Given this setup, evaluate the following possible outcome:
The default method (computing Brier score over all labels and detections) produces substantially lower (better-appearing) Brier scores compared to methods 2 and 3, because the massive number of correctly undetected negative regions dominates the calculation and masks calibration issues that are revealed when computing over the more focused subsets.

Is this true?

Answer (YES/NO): NO